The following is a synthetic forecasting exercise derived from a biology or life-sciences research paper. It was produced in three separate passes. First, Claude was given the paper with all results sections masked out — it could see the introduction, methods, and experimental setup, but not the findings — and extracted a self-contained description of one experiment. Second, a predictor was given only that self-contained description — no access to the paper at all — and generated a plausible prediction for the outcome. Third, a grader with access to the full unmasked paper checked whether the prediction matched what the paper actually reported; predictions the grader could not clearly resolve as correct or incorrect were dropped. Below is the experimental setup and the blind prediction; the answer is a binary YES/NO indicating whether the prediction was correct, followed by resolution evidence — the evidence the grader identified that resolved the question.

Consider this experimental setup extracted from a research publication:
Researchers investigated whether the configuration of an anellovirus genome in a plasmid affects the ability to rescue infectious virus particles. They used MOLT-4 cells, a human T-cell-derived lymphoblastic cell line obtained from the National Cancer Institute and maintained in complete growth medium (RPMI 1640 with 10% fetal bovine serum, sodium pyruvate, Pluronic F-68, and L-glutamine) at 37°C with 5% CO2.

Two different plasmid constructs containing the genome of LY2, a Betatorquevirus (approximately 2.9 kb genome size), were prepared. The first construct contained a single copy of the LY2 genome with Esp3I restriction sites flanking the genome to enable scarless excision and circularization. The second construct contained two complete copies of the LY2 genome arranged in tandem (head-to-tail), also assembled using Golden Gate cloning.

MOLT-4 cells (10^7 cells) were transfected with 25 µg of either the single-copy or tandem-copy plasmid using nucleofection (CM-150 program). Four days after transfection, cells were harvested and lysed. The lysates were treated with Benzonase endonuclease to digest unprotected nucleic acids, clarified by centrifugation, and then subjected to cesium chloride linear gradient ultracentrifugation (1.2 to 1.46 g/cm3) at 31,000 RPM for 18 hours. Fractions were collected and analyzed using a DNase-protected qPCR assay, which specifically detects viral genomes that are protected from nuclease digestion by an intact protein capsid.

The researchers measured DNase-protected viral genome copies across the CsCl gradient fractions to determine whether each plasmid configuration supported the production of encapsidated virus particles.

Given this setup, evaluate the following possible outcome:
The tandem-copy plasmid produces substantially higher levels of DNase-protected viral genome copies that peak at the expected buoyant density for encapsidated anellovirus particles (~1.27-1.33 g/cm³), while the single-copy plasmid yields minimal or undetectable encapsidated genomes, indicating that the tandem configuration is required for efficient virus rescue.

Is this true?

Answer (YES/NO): YES